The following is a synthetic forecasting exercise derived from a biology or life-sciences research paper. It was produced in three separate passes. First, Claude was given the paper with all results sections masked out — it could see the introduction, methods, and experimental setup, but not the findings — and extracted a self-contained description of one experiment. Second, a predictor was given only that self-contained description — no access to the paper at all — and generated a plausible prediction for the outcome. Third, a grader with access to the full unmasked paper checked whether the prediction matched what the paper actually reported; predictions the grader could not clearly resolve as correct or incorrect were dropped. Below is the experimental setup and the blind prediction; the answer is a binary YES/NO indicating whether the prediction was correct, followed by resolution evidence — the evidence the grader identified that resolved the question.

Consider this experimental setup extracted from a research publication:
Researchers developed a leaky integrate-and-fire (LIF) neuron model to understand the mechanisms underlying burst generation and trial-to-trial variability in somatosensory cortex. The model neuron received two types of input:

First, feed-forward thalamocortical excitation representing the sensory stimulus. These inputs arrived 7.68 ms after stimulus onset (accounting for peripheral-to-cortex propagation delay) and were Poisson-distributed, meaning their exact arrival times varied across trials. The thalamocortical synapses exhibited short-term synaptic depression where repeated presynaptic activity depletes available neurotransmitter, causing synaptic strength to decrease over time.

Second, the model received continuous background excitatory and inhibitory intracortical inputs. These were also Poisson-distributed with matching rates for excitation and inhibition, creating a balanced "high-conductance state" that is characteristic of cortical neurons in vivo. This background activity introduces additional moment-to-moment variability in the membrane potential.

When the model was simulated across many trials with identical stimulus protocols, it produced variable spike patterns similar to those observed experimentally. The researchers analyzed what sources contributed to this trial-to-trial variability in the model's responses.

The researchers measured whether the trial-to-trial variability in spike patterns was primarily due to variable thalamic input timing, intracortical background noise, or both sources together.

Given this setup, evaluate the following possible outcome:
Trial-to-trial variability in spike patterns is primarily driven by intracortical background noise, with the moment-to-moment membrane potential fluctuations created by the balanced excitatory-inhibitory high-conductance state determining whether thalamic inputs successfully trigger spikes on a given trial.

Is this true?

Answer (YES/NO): NO